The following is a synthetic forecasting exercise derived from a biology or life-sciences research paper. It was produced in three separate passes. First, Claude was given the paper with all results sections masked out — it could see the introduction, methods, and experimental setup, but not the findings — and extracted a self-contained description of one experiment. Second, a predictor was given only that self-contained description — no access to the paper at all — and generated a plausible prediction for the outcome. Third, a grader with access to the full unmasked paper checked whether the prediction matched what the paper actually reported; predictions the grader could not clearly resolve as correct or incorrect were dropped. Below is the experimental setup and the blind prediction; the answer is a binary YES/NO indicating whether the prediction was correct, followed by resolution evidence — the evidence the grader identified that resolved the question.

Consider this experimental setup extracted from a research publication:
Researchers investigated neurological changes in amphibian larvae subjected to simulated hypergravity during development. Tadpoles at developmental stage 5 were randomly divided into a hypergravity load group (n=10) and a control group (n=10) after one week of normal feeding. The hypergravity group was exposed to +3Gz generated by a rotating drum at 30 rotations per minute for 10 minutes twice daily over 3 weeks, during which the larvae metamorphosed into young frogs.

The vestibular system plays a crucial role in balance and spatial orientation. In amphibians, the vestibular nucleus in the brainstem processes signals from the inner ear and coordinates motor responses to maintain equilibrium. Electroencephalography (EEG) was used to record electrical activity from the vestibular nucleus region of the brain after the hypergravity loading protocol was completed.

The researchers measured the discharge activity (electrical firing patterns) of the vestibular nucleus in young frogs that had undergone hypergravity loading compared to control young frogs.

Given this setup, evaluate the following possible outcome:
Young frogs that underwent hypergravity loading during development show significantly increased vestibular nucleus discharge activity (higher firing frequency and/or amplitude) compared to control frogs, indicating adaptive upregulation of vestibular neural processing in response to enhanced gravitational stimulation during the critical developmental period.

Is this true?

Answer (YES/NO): NO